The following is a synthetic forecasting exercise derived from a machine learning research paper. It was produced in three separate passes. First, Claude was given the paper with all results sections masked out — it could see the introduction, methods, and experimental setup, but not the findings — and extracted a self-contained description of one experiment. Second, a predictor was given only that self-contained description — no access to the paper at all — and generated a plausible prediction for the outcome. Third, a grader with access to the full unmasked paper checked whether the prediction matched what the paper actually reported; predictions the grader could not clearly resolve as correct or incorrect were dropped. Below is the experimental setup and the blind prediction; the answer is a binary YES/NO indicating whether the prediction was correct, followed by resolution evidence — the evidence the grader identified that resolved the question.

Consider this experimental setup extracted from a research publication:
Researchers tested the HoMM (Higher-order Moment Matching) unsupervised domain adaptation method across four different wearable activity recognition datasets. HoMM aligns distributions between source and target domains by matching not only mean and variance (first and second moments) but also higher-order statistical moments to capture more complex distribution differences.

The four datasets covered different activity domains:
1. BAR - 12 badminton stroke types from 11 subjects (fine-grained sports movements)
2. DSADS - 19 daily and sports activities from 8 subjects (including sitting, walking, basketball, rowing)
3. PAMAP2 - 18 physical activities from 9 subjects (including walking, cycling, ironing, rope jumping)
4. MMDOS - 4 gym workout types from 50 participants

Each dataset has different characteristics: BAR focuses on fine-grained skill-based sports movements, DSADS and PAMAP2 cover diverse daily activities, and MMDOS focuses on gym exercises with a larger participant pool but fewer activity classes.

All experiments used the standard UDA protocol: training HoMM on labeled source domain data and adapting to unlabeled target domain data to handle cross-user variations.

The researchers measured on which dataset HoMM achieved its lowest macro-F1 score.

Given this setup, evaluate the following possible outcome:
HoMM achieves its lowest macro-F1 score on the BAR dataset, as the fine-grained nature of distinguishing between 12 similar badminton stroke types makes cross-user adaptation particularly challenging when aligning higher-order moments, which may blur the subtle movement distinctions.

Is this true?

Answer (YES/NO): YES